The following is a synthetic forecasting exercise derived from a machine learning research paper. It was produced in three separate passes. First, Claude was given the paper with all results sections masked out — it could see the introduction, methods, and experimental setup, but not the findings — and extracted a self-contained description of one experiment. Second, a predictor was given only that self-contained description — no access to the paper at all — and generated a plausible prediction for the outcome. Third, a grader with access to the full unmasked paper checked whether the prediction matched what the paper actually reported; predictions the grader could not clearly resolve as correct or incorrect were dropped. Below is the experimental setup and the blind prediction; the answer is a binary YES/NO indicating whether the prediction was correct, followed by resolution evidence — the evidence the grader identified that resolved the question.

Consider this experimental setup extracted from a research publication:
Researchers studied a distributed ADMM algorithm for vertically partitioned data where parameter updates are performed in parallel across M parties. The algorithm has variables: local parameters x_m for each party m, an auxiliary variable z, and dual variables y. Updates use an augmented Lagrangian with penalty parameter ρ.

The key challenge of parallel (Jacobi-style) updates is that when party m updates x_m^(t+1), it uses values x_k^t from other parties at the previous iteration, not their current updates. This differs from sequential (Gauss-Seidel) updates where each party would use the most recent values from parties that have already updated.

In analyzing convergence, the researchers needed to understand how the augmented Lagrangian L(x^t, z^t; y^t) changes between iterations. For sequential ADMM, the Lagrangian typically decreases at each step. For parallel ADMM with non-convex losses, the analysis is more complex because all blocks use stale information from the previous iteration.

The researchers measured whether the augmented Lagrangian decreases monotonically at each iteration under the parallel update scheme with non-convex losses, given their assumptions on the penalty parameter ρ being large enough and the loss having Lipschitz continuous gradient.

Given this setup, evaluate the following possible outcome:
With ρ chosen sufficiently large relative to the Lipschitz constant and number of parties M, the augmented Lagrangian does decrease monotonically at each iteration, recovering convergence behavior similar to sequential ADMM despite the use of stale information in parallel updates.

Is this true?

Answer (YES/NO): YES